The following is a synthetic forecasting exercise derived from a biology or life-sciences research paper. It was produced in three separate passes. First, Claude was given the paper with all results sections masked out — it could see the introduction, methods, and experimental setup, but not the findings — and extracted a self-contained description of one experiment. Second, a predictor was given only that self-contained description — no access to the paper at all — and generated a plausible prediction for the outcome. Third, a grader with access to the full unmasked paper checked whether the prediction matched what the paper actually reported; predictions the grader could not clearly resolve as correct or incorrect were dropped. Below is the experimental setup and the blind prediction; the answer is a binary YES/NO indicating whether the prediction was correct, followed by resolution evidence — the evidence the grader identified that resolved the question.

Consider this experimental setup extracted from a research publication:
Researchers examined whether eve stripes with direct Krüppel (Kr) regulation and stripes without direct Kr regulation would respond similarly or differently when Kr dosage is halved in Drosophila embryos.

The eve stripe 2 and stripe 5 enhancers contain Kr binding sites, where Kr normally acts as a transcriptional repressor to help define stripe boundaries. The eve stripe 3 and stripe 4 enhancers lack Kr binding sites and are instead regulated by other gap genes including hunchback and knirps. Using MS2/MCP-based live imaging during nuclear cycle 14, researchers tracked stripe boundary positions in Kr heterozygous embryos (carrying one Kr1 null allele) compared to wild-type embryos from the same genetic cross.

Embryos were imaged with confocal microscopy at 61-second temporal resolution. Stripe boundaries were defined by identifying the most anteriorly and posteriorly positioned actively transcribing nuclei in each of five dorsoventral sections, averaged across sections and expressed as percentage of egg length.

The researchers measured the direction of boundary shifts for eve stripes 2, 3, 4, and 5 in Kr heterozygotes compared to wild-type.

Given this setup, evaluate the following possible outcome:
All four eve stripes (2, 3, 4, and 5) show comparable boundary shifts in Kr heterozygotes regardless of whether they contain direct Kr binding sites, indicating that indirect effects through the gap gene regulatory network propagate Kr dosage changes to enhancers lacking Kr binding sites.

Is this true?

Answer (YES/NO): NO